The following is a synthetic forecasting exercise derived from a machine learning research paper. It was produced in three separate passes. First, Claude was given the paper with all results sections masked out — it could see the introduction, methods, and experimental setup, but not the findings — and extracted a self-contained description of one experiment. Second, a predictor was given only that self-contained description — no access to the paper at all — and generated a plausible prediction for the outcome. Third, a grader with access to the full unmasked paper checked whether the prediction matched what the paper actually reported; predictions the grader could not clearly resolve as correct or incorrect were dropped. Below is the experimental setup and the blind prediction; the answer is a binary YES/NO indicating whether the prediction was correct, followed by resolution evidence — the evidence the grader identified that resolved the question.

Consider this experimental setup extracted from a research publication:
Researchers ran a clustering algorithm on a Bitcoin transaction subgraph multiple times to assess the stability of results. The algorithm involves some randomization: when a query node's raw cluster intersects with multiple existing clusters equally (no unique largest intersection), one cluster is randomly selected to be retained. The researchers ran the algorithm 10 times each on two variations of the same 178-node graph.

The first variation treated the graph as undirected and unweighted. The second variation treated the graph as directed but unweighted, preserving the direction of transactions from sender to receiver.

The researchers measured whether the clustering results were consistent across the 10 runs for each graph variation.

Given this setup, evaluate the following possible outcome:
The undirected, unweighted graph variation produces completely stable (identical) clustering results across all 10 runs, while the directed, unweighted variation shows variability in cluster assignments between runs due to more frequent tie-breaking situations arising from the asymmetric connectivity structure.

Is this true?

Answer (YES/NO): YES